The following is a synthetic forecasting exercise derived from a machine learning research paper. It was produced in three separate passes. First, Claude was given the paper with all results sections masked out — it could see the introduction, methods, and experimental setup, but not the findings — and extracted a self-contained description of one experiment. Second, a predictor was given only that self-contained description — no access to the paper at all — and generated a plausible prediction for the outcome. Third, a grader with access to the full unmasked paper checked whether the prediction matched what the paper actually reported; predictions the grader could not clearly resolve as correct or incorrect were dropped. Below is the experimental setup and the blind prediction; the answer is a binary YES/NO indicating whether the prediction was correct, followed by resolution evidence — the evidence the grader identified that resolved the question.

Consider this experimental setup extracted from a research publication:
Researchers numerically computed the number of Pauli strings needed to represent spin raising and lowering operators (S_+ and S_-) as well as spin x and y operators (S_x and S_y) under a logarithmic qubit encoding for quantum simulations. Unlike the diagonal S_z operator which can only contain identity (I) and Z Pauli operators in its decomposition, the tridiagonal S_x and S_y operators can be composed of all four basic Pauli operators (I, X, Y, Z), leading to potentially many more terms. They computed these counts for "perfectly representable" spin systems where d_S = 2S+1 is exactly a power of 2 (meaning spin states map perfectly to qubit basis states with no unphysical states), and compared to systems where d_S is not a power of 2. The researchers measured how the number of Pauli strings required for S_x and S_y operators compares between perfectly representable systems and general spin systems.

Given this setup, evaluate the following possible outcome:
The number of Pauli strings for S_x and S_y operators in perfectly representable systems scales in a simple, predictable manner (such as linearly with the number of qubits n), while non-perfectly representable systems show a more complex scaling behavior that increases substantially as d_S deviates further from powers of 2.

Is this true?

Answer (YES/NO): NO